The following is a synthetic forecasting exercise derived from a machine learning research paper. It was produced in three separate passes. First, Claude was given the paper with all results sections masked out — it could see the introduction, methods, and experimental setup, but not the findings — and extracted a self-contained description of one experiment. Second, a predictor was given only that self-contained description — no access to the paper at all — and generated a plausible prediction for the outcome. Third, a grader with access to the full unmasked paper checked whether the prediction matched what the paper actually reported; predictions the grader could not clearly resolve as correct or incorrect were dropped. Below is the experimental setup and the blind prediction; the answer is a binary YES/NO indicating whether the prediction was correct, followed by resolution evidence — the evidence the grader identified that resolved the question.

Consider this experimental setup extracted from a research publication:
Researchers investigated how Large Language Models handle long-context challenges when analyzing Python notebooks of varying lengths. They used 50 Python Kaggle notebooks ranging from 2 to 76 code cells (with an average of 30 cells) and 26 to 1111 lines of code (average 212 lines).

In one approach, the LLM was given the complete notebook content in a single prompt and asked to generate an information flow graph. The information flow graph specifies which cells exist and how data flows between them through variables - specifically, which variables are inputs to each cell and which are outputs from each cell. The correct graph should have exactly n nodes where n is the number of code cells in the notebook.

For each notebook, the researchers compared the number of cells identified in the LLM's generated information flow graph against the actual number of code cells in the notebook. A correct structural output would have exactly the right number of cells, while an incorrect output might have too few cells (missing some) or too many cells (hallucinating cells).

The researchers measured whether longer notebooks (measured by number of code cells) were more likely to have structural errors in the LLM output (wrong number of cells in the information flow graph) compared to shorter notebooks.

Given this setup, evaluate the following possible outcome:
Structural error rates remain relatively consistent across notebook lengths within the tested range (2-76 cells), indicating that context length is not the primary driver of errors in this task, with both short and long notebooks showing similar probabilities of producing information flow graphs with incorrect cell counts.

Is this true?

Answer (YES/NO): NO